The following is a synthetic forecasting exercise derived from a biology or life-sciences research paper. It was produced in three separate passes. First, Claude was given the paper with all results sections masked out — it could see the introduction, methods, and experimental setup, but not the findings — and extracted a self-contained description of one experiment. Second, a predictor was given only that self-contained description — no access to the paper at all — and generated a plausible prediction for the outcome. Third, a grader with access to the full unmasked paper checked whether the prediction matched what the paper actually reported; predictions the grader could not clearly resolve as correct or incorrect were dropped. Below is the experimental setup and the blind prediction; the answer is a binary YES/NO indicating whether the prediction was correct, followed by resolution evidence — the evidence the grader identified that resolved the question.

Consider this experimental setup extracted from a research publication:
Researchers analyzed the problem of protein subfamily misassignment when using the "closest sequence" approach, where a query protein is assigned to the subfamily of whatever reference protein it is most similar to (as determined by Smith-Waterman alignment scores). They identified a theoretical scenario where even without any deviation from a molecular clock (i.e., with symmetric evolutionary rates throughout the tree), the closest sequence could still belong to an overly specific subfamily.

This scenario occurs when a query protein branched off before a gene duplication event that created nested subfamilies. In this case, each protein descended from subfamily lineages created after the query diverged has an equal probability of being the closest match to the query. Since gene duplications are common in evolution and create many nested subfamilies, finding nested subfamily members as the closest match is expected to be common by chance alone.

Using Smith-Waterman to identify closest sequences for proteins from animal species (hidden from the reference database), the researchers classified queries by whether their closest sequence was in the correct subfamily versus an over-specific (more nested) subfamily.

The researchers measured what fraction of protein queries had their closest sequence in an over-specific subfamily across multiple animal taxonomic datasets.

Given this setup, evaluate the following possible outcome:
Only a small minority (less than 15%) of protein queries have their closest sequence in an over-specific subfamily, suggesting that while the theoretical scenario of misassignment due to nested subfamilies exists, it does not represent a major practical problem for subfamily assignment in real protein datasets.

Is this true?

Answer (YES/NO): NO